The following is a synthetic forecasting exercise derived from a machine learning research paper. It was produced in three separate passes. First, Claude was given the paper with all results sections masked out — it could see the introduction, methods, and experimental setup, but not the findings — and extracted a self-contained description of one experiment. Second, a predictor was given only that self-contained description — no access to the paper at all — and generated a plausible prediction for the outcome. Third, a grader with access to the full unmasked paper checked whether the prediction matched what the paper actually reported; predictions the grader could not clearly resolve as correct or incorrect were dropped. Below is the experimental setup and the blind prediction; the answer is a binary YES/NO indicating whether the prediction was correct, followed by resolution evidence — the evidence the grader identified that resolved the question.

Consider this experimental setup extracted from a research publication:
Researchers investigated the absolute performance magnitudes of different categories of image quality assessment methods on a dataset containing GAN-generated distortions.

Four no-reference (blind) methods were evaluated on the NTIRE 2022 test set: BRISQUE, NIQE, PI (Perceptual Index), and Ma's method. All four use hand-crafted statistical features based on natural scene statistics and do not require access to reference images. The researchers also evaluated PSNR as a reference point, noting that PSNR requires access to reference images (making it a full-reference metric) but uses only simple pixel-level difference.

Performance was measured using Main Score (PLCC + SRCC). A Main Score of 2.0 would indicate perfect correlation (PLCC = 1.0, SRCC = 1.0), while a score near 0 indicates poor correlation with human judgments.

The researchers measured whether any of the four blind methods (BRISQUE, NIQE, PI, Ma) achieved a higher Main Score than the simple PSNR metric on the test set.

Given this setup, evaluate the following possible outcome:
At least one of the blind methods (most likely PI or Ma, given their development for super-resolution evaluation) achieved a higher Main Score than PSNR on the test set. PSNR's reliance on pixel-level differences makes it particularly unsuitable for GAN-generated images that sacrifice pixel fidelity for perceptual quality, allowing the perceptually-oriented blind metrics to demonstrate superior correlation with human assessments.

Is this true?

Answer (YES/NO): NO